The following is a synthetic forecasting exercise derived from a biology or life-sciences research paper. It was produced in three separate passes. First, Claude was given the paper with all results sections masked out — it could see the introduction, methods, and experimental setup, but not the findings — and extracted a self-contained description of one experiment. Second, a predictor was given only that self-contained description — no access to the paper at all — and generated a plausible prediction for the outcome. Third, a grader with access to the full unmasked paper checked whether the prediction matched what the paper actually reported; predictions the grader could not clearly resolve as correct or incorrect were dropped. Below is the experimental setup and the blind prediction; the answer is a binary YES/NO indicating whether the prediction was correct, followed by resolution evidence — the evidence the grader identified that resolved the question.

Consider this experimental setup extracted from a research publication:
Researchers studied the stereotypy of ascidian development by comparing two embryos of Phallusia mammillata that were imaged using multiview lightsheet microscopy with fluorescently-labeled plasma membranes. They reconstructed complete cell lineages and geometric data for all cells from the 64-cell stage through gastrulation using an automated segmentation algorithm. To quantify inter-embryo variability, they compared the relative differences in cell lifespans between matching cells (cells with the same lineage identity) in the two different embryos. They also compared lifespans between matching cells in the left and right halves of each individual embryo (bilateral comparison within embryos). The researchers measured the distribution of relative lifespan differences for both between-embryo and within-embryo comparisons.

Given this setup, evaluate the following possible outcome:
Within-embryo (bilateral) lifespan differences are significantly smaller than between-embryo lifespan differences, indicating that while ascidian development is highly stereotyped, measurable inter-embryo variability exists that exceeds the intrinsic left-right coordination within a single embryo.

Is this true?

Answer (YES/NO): NO